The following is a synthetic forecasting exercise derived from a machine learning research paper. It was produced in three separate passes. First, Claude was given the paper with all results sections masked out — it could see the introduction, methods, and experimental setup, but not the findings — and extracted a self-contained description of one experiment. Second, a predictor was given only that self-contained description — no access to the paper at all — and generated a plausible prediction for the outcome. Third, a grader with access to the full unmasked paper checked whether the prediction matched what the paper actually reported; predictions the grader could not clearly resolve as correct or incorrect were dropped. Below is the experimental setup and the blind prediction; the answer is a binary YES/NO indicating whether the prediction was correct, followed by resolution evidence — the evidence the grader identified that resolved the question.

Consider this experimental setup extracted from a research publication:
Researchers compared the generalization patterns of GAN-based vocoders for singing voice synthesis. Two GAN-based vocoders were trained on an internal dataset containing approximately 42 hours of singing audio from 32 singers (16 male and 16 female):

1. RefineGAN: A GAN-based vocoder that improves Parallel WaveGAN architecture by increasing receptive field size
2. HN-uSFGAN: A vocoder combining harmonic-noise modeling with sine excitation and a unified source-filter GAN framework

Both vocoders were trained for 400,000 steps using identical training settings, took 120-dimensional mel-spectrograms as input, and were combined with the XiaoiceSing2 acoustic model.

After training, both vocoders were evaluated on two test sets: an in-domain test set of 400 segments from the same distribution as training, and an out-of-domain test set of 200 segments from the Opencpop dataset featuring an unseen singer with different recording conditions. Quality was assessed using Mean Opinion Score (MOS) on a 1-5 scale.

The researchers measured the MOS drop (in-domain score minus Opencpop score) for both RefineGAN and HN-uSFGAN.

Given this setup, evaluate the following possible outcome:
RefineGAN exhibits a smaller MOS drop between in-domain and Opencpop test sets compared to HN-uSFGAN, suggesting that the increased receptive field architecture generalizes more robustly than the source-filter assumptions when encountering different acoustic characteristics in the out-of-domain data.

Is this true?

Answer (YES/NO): YES